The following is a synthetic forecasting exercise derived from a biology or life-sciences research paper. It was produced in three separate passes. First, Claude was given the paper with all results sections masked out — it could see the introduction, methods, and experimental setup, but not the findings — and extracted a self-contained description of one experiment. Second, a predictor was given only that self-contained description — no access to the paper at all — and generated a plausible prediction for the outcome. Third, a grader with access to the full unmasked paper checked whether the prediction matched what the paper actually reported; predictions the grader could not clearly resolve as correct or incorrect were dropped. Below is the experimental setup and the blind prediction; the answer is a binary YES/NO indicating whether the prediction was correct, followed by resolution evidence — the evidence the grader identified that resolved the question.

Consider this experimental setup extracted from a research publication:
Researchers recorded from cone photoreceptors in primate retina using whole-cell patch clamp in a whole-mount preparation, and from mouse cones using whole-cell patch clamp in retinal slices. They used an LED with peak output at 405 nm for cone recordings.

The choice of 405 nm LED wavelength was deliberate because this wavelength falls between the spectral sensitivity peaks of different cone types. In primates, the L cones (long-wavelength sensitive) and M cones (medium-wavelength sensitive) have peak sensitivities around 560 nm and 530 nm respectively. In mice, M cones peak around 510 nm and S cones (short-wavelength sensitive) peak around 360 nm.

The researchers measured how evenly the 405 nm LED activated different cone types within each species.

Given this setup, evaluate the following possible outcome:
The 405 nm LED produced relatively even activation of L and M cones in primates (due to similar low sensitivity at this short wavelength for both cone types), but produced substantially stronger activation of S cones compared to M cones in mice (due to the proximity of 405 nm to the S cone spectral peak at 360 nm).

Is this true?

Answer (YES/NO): NO